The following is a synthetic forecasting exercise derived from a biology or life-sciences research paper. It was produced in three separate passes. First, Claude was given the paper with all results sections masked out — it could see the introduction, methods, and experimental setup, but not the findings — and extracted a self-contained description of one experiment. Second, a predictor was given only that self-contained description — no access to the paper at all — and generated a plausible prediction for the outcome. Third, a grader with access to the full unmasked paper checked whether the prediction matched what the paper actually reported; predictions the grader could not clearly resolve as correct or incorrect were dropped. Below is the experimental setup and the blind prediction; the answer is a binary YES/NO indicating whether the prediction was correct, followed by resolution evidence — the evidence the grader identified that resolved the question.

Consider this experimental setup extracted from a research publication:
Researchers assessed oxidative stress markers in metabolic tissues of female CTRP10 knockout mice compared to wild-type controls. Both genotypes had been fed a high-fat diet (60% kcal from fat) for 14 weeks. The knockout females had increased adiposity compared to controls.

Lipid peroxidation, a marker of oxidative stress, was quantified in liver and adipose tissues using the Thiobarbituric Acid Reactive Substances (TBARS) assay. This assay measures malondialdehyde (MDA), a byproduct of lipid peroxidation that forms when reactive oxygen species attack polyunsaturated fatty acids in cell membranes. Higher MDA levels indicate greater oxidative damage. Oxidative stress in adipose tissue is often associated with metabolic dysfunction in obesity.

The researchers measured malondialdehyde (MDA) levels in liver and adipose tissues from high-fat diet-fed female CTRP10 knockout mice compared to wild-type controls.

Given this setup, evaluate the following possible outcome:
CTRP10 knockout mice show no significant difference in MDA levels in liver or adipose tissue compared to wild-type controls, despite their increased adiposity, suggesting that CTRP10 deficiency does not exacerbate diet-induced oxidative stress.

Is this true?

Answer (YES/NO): NO